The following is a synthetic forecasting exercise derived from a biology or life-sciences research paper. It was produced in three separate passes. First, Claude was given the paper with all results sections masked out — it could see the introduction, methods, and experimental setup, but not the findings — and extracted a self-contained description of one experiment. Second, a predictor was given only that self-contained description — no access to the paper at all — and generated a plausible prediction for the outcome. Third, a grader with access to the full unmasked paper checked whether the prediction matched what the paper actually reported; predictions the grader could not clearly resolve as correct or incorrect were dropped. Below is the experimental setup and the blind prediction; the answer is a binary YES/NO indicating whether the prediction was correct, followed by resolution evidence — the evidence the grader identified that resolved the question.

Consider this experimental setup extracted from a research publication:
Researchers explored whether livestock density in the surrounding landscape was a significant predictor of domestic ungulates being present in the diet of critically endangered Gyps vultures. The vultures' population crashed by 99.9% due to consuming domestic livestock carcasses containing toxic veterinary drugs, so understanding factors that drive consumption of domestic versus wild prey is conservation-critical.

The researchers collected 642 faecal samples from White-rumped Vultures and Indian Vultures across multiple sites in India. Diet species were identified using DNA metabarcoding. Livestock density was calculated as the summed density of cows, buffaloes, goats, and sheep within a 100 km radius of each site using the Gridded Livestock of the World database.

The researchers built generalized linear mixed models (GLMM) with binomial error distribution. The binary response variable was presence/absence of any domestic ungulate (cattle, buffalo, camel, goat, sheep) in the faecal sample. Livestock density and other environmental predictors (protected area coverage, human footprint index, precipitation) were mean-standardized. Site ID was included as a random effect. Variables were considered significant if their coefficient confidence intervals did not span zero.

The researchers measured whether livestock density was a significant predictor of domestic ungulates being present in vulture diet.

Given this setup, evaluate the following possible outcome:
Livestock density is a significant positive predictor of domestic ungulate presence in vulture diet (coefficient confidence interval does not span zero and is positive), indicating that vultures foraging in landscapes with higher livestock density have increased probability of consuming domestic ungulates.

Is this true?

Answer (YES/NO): YES